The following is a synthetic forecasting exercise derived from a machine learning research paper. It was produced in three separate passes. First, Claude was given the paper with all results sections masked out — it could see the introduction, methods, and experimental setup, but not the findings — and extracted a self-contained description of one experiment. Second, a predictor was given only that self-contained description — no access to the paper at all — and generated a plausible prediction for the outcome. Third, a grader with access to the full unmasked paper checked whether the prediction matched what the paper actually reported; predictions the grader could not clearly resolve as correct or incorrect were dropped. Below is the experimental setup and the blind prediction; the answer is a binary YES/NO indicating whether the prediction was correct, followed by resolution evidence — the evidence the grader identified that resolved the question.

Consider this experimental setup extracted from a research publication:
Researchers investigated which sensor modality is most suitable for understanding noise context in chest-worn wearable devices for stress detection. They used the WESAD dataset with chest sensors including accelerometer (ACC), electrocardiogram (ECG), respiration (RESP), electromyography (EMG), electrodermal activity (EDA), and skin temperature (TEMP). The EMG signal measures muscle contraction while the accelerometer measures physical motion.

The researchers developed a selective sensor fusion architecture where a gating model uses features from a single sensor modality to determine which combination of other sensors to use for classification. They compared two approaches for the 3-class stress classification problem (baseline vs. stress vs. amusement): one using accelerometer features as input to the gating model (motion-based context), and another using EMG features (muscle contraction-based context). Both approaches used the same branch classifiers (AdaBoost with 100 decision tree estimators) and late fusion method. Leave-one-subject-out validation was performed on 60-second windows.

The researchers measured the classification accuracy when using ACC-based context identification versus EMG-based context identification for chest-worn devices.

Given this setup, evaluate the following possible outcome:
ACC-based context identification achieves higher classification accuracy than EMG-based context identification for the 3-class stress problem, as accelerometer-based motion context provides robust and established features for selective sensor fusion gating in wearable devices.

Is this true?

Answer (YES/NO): NO